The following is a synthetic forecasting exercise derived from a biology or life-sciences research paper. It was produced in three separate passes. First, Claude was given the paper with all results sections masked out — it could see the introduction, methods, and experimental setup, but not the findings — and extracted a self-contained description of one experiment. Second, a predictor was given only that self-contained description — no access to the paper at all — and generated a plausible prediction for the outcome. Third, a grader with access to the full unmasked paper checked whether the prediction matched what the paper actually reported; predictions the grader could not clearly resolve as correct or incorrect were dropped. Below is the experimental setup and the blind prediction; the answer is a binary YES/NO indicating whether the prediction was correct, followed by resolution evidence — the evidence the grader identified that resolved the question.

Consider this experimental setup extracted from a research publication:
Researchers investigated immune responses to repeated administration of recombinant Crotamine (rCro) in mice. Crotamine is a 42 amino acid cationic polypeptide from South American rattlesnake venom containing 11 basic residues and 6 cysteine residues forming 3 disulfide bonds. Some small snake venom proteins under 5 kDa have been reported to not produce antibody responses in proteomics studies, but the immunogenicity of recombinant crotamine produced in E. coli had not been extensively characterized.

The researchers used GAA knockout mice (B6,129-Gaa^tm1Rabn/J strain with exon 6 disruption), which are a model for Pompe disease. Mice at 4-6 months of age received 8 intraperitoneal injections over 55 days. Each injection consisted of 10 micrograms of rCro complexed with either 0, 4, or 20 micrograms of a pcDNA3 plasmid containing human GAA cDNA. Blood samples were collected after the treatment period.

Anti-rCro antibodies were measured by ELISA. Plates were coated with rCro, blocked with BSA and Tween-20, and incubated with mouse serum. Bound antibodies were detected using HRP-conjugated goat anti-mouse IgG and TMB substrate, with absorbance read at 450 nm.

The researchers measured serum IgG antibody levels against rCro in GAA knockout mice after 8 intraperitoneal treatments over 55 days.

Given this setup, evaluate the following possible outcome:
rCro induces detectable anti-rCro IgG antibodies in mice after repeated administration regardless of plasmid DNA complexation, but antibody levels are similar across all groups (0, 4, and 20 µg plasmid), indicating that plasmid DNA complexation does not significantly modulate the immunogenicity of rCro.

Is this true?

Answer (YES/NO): NO